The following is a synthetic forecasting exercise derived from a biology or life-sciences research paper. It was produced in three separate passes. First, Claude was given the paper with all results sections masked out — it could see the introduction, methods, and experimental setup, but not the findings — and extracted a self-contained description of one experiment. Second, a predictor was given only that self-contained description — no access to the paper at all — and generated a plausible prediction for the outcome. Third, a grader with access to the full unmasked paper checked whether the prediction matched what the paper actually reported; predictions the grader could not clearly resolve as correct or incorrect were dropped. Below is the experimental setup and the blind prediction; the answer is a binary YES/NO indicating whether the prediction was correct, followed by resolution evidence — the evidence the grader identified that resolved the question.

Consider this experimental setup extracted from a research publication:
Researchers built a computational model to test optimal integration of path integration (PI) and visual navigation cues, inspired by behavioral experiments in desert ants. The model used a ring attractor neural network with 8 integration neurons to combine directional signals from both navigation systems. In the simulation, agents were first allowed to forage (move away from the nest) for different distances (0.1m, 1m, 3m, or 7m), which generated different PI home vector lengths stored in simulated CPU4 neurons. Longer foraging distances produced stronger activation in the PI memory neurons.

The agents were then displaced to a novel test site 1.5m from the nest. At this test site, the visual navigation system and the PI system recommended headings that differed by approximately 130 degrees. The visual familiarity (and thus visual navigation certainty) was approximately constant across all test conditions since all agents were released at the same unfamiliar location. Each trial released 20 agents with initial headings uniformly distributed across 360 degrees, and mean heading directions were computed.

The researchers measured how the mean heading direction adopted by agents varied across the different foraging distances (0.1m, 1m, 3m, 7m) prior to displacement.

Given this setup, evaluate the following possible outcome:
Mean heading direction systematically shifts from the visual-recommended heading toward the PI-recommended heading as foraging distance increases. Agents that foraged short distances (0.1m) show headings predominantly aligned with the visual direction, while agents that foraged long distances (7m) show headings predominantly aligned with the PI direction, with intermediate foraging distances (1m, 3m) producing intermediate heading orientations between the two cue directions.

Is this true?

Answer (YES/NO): YES